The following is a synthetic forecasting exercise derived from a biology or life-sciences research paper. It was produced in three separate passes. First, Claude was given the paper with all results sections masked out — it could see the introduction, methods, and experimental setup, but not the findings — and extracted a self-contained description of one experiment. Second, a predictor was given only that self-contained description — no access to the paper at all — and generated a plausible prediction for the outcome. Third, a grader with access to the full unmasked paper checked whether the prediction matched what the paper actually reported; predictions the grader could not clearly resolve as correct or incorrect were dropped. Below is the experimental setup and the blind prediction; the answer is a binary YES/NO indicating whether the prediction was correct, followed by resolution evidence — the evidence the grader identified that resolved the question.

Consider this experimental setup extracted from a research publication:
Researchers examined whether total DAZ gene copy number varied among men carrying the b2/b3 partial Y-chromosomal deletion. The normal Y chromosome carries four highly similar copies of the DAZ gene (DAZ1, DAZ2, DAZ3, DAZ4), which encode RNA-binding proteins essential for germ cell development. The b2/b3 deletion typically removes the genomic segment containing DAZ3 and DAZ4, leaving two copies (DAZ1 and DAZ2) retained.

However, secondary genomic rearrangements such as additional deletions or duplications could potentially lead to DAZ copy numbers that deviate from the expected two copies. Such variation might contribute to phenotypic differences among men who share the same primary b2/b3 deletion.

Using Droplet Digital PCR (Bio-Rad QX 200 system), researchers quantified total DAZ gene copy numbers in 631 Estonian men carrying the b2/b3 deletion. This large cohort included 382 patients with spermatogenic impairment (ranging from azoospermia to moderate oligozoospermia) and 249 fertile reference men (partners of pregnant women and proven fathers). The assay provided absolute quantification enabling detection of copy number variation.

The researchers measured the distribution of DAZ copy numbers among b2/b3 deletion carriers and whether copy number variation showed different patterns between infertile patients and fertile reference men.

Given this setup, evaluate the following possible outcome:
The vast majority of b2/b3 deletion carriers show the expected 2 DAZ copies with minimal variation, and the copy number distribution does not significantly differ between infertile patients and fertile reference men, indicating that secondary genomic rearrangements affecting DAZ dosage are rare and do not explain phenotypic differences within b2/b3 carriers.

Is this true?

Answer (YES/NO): NO